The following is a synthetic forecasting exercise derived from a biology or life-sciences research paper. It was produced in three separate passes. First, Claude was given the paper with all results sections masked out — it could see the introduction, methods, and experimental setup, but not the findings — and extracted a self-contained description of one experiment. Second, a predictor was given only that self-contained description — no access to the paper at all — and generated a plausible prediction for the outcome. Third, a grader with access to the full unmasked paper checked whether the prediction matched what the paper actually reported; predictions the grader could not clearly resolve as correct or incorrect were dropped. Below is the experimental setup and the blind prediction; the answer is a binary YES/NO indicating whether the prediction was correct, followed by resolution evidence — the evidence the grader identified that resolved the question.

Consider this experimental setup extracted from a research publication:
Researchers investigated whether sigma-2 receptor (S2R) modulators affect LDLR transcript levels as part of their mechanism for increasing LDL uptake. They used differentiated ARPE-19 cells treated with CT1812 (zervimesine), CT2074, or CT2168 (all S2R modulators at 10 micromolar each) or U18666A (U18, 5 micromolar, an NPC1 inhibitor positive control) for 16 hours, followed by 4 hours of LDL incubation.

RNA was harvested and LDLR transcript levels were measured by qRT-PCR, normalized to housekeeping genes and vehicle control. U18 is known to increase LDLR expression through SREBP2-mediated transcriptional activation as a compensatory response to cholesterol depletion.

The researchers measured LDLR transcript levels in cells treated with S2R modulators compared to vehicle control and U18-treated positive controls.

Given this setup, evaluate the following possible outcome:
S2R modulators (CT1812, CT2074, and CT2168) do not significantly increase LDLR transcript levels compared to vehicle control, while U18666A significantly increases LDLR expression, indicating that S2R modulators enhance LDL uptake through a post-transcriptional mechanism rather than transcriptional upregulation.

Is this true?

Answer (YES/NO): YES